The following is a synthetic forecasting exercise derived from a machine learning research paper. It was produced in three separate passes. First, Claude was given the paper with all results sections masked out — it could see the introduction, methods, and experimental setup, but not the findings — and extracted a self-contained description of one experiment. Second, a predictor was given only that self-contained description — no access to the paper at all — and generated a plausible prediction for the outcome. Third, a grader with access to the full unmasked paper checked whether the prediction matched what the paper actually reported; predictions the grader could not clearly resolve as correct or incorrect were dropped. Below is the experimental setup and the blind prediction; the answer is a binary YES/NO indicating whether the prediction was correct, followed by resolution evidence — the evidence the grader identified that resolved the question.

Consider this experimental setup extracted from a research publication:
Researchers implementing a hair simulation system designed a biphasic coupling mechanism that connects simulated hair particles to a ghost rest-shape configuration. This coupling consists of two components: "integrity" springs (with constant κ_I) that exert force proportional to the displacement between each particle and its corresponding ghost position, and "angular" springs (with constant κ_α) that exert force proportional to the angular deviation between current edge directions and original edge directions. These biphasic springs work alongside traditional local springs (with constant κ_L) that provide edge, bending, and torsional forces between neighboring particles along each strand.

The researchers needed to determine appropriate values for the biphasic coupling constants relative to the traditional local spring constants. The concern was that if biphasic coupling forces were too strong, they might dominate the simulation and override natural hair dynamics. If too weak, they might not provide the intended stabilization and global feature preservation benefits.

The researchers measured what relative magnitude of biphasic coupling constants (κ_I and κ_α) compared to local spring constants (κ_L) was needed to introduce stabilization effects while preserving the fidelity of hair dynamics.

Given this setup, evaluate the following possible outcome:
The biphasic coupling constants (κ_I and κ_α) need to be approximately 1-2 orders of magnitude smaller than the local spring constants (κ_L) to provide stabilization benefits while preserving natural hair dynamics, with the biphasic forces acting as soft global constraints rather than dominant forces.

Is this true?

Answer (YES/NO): NO